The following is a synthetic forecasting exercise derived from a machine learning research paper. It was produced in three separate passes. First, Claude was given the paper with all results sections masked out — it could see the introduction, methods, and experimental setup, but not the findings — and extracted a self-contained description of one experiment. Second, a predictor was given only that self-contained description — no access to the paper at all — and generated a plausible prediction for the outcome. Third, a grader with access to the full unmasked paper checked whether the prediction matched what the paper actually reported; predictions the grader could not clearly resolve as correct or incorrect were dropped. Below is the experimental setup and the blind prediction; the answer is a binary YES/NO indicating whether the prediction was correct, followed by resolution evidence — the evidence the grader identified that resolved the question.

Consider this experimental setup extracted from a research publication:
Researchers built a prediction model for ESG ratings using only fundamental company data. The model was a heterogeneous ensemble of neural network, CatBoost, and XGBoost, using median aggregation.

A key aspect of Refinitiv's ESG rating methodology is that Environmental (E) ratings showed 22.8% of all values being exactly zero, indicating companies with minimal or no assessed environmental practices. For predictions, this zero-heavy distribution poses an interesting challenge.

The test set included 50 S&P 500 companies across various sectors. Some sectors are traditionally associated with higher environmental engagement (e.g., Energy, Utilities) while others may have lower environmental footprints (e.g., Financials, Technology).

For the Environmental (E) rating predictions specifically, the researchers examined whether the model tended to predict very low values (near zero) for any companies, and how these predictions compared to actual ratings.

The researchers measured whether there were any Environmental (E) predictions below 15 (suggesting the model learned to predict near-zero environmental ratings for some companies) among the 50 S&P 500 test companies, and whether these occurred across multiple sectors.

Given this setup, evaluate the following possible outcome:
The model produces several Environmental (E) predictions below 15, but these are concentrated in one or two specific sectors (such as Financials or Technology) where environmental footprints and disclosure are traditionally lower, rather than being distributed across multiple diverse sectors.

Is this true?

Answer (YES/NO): NO